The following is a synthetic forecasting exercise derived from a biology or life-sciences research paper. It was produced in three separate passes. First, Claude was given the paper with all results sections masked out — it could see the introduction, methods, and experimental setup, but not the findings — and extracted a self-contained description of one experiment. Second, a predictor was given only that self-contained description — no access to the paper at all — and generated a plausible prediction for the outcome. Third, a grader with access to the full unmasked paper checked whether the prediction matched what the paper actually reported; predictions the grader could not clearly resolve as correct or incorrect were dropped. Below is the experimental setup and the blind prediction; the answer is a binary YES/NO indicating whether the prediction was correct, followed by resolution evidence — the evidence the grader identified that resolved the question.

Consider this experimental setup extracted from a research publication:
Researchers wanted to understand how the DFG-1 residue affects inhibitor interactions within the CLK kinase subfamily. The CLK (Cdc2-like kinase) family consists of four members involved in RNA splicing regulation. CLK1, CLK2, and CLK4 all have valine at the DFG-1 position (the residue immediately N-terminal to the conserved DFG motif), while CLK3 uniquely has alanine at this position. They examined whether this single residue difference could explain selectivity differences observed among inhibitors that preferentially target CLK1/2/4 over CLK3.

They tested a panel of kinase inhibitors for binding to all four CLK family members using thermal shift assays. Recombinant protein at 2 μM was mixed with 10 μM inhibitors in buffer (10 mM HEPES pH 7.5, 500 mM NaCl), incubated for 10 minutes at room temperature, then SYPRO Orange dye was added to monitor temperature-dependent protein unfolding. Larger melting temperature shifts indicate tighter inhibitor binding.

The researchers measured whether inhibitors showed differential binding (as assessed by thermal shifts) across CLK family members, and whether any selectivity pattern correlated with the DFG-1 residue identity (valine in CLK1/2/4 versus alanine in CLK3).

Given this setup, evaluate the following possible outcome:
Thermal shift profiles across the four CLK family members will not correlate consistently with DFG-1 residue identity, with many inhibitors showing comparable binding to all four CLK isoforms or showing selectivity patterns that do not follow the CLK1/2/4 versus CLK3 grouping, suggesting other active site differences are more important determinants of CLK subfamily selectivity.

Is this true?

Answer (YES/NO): NO